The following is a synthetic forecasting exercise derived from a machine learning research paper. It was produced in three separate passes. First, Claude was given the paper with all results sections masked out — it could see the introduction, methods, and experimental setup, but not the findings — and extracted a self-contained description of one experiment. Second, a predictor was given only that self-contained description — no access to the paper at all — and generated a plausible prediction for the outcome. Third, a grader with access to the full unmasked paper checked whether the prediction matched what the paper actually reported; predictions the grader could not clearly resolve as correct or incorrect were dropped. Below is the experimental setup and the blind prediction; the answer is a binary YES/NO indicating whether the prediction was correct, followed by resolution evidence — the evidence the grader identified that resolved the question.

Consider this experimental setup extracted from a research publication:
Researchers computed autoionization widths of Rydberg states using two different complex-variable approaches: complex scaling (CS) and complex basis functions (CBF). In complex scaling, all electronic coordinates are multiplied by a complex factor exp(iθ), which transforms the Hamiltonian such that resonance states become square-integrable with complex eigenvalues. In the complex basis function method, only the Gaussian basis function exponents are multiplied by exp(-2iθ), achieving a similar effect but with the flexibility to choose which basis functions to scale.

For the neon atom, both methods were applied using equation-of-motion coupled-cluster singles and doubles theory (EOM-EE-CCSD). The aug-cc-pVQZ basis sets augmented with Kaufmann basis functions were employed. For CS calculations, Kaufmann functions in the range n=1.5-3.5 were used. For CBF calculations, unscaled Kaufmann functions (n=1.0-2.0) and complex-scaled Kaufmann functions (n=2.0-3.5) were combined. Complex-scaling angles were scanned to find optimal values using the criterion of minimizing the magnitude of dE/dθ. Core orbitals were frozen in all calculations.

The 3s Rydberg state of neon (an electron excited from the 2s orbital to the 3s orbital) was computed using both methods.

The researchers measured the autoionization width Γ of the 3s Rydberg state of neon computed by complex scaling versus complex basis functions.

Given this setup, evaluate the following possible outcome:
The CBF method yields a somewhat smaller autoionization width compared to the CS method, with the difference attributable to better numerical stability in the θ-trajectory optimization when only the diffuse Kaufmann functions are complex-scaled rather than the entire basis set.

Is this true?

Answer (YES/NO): NO